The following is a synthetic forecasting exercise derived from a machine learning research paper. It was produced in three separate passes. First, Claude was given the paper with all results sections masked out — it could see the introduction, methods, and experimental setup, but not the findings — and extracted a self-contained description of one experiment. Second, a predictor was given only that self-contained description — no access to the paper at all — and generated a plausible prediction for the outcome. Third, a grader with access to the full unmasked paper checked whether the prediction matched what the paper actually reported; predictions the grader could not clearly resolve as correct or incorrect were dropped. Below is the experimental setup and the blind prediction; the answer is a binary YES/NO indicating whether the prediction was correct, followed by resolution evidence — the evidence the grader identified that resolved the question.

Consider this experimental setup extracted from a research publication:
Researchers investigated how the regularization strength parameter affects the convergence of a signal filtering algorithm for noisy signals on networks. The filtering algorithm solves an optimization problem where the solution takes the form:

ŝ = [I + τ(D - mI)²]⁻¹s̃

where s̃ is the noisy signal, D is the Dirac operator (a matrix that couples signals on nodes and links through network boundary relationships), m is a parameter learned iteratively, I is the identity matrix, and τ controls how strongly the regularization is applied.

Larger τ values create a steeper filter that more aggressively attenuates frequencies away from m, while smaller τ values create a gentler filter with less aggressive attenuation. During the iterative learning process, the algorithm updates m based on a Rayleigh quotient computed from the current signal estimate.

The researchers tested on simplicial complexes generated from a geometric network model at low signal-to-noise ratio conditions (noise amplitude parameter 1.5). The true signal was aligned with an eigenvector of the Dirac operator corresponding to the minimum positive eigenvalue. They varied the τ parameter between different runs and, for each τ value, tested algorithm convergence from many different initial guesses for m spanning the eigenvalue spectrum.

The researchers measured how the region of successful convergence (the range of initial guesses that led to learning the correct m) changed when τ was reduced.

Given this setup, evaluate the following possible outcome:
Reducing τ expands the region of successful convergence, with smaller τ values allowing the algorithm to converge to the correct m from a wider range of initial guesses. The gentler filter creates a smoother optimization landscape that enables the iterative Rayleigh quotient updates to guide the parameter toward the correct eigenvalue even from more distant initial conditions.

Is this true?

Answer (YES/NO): YES